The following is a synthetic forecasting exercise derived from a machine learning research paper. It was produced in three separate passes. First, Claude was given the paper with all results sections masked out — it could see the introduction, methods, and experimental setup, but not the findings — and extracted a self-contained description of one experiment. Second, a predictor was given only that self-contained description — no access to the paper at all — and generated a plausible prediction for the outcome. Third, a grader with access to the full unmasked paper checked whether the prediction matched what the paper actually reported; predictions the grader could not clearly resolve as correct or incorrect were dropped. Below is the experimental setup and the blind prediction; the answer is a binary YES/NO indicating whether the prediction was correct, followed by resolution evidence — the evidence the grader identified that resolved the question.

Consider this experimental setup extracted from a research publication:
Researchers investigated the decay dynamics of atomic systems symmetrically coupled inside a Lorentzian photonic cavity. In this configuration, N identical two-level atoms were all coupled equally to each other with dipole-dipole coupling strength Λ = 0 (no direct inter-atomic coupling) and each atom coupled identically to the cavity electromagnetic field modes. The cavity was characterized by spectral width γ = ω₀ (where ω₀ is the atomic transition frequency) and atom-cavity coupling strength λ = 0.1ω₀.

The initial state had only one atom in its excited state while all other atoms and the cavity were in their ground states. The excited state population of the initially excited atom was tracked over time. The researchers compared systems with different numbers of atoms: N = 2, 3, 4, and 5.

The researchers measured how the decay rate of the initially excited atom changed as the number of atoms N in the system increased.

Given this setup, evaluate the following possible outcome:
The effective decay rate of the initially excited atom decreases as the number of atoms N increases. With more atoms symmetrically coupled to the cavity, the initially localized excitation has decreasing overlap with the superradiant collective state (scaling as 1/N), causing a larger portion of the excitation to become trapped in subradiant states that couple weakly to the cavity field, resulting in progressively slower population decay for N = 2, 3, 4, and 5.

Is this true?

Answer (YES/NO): NO